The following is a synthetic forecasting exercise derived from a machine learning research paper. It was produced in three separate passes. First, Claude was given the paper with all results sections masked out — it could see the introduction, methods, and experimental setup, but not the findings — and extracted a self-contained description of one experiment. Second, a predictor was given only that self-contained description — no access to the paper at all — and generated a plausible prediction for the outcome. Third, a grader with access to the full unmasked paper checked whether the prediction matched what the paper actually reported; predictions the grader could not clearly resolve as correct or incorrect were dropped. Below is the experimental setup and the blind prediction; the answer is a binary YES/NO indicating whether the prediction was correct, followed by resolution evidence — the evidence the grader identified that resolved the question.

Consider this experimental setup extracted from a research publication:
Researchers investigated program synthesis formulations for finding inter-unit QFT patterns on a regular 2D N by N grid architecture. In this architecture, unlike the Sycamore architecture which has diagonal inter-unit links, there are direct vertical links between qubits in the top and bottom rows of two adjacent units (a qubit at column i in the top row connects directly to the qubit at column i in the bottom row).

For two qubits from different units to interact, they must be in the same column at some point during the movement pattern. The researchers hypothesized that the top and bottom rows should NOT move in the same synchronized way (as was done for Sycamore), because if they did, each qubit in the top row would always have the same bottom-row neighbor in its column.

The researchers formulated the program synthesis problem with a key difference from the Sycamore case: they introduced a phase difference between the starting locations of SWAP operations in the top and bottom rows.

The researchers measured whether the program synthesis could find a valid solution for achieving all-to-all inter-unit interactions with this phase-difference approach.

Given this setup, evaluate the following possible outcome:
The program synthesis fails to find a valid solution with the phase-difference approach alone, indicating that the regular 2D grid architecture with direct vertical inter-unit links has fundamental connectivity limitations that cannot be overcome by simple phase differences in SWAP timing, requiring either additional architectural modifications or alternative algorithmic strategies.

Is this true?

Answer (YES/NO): NO